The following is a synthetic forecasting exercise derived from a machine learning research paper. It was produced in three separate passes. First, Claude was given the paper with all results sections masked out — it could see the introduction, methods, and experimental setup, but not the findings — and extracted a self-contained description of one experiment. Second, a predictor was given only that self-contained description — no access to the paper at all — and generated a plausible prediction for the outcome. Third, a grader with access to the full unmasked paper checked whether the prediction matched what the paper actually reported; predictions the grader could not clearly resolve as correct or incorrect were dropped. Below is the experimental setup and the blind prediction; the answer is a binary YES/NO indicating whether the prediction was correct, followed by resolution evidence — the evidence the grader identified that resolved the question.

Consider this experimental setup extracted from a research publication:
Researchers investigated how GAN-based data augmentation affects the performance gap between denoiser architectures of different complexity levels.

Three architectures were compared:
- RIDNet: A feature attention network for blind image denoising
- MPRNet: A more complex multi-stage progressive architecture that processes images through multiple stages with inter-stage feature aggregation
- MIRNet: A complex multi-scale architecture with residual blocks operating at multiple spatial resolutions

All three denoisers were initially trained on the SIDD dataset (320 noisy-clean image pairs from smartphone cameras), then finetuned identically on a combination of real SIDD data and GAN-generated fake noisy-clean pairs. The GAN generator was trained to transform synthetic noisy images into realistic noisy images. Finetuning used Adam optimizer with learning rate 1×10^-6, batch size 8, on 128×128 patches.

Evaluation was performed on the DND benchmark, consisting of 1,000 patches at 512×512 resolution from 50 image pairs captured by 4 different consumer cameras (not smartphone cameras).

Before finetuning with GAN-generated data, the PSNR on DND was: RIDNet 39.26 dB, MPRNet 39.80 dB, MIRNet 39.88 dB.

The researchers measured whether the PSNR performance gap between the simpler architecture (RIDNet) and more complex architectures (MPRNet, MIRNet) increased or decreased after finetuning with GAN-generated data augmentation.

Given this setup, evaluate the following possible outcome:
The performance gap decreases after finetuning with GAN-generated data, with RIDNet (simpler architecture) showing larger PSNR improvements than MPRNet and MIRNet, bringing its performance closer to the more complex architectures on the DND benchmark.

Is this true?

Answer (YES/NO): NO